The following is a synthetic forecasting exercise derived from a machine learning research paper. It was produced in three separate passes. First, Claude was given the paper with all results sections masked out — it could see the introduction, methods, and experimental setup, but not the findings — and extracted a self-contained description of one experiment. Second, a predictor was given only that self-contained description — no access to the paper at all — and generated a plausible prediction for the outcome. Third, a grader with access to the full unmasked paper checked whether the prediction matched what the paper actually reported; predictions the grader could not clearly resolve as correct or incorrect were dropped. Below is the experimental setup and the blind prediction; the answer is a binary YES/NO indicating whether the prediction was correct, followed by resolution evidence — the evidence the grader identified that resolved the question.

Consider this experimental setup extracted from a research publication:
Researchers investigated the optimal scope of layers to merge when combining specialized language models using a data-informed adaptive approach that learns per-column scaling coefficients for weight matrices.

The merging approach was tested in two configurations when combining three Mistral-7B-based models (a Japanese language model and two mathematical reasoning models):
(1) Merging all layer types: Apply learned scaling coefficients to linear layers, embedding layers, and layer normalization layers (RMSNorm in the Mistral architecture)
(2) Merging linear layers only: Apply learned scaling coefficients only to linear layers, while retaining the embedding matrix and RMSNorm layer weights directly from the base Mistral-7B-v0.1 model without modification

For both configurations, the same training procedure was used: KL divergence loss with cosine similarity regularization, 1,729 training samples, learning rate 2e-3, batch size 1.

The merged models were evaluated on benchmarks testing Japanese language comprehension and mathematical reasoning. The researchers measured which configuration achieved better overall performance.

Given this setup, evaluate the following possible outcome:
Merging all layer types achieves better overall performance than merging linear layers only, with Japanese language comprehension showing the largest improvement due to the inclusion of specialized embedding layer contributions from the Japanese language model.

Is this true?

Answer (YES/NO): NO